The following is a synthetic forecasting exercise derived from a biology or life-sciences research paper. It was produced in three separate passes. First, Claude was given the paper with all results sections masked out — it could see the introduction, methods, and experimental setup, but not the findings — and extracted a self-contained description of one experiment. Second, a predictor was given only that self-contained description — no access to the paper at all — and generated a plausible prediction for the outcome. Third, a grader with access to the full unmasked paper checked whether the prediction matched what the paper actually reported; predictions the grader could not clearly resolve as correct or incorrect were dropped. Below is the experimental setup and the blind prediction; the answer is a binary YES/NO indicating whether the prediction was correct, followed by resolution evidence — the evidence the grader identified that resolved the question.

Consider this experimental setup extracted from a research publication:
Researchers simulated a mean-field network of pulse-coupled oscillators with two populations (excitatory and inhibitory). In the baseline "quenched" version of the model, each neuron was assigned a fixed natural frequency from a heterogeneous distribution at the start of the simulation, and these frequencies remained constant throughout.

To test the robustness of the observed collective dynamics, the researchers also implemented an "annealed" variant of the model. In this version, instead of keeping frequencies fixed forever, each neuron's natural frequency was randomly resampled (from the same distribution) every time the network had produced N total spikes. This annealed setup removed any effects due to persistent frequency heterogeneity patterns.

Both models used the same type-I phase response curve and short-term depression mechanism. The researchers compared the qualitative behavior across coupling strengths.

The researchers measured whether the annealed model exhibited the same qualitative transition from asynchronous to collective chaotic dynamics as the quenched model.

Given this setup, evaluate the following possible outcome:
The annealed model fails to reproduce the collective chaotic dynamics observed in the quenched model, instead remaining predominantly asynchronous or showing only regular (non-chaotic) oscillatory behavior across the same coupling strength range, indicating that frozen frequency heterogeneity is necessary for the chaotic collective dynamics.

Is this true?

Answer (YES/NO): NO